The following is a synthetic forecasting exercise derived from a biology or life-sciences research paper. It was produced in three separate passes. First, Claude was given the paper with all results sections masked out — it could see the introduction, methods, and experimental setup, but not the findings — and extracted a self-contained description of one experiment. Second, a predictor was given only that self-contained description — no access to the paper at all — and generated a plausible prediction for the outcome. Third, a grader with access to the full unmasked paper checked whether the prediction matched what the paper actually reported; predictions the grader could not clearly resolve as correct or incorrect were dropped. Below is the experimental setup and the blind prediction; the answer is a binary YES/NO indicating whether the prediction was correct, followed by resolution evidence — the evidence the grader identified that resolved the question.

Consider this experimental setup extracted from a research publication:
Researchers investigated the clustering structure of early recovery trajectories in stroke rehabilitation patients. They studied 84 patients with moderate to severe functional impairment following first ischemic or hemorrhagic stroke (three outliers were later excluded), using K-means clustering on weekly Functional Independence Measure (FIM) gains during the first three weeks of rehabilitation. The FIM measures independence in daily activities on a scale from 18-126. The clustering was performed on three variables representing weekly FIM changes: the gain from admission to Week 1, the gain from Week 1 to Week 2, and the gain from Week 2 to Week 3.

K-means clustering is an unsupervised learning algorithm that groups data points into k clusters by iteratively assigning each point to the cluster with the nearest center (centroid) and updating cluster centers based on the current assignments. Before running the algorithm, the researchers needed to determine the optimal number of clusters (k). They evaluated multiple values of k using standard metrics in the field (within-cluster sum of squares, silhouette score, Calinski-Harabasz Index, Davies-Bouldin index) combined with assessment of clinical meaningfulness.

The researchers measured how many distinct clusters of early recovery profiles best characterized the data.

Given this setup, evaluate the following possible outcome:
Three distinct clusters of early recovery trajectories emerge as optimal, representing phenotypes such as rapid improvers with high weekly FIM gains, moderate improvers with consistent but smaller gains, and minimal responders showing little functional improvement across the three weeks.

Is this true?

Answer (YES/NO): NO